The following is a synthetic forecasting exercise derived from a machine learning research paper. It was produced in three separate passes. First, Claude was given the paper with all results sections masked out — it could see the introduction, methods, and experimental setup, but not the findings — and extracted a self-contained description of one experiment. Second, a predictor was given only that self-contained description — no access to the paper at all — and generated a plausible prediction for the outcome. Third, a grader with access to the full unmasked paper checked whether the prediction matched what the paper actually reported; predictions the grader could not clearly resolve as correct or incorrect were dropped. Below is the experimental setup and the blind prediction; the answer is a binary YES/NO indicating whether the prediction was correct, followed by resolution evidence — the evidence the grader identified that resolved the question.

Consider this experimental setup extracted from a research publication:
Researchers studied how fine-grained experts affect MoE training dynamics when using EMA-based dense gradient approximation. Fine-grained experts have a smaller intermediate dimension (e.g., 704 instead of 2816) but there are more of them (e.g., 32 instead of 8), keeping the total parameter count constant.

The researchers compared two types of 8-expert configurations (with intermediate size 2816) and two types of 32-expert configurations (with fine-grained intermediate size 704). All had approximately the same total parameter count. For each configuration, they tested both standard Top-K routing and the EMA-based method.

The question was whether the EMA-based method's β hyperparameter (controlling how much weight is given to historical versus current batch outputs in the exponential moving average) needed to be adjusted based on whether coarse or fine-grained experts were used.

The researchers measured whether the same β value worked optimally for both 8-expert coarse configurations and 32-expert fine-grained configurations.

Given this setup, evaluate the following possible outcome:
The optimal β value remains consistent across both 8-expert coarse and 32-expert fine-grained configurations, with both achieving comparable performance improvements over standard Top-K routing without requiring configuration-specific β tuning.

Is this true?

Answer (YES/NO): NO